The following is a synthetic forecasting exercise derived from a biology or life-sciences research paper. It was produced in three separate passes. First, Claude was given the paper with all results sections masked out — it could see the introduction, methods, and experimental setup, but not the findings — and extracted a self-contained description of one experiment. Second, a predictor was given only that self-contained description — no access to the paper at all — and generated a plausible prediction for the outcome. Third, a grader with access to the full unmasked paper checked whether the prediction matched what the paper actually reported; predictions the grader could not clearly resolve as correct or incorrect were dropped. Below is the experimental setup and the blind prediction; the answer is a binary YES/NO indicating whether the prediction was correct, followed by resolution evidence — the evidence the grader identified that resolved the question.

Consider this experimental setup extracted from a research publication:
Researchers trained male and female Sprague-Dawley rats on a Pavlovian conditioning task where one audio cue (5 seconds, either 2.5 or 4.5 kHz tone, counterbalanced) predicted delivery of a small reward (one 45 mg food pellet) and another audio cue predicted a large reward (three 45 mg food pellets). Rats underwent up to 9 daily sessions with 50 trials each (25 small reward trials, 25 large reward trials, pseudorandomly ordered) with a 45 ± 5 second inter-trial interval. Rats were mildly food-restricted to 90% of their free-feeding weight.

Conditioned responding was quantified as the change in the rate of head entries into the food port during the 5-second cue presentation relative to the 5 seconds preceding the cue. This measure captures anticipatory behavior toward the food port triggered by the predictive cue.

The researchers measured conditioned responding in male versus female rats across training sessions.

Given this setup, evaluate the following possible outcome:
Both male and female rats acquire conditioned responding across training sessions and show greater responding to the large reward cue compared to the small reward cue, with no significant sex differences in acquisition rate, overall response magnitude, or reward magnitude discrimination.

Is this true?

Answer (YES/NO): NO